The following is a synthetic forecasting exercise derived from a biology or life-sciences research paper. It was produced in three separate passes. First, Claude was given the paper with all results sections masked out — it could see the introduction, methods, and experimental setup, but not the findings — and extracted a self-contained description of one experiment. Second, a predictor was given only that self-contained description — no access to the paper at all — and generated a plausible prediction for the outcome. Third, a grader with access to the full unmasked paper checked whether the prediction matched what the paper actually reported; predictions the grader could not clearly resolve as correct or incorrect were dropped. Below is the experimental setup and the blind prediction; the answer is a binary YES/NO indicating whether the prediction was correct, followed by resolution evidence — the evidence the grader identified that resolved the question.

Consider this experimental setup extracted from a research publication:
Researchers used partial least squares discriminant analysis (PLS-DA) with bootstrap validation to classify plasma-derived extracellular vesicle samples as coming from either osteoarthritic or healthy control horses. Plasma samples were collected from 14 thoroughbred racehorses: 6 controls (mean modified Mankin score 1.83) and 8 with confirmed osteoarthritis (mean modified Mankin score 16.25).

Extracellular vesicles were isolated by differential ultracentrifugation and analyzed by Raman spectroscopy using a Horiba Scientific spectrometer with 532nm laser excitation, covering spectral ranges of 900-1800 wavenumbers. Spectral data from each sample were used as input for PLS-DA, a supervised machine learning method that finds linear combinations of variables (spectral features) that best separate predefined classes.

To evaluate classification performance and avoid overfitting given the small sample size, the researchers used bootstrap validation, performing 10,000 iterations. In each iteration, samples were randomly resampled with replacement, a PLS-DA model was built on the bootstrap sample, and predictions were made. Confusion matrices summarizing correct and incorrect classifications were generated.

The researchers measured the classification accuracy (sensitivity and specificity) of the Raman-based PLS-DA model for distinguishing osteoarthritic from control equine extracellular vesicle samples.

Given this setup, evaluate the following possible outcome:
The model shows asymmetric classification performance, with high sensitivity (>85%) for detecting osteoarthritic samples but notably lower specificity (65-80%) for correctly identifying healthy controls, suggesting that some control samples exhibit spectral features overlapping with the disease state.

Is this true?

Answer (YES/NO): NO